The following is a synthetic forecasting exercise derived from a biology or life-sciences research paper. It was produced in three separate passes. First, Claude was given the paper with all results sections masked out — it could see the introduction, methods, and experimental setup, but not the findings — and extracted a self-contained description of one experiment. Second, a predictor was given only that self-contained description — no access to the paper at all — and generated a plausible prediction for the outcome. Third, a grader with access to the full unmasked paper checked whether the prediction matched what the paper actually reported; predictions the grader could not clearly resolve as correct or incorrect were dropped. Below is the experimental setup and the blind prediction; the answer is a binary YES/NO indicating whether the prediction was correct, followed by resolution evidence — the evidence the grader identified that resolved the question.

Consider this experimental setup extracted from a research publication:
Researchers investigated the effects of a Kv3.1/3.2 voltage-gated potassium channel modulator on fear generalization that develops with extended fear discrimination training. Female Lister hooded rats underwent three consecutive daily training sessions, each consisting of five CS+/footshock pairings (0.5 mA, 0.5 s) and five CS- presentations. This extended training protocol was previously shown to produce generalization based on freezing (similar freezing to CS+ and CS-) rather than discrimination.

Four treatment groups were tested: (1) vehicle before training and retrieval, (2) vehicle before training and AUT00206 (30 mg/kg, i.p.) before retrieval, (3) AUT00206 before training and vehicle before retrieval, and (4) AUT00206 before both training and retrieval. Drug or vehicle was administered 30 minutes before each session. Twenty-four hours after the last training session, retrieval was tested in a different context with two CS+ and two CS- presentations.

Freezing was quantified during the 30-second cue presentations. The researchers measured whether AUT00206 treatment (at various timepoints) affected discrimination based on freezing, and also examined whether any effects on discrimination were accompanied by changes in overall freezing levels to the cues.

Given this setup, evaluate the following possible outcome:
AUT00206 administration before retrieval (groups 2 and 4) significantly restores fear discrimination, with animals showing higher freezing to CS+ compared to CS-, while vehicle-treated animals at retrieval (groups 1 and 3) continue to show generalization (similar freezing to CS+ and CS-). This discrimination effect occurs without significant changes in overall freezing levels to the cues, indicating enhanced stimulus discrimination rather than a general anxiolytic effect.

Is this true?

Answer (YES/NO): NO